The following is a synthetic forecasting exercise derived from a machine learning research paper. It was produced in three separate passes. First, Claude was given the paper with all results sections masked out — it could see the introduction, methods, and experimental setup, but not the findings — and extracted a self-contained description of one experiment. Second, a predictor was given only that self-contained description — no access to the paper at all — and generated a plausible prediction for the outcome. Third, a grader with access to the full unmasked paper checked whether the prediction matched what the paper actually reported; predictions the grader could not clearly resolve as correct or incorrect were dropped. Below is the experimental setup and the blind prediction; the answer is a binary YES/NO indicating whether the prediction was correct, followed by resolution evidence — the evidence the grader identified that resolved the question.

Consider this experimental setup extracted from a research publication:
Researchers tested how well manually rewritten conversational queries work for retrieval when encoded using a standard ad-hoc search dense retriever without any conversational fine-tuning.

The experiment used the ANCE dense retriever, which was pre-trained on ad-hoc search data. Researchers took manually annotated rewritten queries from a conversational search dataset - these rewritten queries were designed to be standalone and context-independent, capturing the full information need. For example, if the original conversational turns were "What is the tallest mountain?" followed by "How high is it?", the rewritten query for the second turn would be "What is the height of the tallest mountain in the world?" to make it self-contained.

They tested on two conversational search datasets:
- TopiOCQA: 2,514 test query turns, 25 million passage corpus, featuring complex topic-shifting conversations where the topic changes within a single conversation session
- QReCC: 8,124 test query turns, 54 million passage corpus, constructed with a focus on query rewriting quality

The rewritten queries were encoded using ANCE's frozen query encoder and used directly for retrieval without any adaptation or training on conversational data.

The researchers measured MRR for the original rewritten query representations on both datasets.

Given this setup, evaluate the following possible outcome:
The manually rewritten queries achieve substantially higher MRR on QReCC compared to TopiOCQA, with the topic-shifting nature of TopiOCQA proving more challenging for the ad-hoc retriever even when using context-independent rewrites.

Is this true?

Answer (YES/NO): YES